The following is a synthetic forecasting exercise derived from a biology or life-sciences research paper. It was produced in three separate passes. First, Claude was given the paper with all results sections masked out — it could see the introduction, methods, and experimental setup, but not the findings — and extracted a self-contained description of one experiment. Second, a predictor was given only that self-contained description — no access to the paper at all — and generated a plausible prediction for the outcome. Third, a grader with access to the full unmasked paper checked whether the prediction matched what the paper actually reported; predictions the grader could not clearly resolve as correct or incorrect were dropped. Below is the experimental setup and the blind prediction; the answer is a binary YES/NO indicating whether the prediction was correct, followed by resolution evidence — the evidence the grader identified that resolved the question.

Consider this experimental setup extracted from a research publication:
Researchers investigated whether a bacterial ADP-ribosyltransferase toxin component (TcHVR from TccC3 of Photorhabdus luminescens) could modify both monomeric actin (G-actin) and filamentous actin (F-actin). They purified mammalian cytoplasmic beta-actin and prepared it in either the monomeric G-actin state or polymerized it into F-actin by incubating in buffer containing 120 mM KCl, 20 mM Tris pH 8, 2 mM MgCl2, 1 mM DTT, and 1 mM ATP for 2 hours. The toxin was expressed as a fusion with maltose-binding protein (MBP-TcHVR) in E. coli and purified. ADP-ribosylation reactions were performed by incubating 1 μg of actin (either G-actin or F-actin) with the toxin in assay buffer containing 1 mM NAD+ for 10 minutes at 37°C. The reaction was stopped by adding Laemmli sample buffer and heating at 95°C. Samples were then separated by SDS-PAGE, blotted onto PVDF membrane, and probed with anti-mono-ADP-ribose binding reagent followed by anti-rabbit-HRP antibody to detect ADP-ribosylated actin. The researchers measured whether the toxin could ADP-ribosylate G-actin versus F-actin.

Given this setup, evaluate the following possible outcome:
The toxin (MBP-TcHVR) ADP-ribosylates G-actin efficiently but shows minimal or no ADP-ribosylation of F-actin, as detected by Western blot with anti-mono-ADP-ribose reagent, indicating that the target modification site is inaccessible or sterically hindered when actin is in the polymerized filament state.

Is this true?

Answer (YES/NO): NO